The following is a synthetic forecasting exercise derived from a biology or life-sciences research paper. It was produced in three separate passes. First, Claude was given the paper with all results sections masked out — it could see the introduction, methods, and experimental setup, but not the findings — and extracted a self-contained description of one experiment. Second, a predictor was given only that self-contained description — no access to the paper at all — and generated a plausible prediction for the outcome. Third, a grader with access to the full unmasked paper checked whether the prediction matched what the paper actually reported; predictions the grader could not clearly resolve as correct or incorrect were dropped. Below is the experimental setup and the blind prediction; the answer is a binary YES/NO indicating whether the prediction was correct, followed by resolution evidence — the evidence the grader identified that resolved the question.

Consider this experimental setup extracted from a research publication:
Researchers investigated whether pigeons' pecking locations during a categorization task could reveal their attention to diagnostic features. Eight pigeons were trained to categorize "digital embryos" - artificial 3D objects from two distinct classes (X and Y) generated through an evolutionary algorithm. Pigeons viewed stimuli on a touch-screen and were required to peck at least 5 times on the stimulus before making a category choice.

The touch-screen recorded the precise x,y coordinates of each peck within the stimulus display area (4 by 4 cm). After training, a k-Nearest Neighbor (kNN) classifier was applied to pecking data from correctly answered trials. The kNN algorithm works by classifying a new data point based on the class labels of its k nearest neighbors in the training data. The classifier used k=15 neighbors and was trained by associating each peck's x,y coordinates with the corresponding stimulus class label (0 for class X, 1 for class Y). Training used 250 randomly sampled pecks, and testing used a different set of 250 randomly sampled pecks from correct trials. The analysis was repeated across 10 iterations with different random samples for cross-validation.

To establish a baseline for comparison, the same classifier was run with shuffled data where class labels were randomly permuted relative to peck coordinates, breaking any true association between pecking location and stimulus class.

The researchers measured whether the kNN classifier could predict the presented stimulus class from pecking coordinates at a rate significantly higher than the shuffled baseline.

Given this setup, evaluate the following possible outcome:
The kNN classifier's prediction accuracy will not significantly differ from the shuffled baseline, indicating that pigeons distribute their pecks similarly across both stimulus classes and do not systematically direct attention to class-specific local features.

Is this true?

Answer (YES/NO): NO